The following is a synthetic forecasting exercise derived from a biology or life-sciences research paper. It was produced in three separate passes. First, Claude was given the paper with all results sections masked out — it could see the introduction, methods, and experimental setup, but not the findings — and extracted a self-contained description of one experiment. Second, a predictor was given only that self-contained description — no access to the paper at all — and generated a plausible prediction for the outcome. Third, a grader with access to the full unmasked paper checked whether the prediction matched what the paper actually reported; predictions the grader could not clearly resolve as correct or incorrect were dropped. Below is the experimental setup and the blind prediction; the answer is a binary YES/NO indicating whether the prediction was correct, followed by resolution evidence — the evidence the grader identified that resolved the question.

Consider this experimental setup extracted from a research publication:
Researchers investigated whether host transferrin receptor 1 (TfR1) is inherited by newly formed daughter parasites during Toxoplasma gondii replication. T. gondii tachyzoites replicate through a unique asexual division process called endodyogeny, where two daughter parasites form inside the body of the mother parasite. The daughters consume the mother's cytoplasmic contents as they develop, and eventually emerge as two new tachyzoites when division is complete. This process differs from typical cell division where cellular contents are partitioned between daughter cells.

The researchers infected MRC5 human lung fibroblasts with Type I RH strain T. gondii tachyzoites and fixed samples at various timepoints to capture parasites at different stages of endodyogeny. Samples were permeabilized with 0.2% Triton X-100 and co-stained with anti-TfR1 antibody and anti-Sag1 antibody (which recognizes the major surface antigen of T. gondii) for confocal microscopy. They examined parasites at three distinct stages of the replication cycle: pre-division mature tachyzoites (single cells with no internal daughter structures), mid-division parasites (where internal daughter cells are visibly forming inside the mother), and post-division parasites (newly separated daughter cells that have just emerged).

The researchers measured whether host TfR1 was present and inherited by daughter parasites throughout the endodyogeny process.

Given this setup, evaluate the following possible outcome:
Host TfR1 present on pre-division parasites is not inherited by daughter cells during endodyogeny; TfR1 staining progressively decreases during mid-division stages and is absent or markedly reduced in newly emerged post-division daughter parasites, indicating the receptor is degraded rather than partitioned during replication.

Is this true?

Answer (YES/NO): NO